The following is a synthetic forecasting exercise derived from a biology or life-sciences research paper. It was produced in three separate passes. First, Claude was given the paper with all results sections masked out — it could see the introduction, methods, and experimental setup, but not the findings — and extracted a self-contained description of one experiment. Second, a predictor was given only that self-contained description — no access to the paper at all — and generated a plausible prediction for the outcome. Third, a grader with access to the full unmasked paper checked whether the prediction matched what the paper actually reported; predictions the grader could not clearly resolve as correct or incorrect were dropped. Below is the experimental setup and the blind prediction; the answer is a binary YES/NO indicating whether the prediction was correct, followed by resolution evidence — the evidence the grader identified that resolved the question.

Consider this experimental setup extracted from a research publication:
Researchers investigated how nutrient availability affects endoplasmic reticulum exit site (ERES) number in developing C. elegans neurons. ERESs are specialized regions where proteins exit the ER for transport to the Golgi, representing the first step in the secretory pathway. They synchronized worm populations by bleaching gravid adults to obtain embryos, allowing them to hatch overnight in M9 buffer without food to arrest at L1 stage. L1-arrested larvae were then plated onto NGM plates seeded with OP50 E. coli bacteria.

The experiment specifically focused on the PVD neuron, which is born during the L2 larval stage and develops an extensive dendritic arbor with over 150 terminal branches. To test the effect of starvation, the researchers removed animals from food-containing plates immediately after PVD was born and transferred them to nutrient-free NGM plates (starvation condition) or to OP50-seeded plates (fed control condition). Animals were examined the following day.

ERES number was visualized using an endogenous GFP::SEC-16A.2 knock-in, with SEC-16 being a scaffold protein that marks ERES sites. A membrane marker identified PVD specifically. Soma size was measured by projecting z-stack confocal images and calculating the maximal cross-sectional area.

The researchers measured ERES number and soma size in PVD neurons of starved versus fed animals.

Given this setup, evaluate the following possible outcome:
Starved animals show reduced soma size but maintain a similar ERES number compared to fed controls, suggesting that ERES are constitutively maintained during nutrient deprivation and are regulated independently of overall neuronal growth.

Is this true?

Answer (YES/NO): NO